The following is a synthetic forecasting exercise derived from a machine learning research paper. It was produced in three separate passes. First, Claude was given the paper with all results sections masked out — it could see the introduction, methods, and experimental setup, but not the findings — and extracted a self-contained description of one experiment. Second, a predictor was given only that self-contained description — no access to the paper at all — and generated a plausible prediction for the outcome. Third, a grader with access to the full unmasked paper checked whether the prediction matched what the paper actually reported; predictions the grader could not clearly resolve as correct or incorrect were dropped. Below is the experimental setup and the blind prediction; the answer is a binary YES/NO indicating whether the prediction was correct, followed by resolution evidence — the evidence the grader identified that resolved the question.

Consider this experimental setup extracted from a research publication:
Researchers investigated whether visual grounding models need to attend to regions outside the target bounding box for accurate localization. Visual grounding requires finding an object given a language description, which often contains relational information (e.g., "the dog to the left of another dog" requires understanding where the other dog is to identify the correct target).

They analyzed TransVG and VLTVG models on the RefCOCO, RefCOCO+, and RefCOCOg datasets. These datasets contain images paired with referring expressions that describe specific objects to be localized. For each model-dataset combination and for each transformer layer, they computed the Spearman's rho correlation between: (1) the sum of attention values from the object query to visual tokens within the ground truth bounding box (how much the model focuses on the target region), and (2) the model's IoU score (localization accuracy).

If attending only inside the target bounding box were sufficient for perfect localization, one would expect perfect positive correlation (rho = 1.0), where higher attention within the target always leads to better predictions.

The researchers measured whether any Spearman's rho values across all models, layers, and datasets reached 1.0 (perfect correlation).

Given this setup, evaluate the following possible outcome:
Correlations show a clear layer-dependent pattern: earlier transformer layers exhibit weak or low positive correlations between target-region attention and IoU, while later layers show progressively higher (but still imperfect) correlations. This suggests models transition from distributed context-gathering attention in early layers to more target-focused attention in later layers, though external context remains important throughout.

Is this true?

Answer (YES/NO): NO